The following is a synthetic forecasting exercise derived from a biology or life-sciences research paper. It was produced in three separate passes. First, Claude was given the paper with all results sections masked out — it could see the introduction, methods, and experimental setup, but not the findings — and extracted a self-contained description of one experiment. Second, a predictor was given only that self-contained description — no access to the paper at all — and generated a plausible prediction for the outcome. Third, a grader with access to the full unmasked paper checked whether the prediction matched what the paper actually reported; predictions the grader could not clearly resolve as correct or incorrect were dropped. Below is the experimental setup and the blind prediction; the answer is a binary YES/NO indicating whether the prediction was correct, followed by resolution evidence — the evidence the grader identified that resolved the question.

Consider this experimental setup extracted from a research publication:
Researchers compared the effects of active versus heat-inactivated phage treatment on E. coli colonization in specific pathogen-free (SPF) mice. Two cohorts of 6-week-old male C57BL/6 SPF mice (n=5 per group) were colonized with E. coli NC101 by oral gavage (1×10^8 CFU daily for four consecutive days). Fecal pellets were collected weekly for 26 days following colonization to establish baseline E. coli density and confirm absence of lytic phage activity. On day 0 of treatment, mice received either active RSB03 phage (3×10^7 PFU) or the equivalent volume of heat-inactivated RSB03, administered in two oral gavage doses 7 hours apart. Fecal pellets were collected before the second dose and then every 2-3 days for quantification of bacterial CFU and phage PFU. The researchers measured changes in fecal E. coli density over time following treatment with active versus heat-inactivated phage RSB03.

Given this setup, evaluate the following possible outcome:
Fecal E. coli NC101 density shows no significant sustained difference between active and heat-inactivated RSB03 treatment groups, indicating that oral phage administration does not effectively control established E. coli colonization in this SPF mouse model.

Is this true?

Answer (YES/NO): YES